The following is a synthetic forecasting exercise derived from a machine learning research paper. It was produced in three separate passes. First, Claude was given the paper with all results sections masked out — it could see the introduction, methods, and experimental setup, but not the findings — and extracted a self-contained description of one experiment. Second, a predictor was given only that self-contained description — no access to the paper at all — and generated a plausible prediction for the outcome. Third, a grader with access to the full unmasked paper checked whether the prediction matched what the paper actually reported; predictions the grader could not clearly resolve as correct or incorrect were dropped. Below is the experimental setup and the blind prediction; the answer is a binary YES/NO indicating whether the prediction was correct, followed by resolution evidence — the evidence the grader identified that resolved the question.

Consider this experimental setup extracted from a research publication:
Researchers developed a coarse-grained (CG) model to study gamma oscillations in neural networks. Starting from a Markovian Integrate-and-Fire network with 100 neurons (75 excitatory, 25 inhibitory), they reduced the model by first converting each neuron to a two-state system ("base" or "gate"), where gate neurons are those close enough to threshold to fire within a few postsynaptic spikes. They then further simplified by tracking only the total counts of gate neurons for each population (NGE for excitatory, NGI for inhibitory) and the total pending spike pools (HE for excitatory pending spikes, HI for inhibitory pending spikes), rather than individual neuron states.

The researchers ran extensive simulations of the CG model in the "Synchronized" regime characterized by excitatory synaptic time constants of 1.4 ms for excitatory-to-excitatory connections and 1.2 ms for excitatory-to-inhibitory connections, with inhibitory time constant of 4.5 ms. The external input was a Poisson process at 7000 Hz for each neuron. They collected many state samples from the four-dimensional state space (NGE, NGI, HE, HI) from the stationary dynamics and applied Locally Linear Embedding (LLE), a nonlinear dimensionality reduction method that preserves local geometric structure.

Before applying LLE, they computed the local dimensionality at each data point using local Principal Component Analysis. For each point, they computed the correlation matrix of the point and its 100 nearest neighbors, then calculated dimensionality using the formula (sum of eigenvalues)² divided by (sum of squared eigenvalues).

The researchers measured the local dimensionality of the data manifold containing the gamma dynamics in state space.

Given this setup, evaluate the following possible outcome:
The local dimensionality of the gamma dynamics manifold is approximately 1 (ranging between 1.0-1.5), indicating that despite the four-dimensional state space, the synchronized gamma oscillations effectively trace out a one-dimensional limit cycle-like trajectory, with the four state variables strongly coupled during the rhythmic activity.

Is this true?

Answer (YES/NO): NO